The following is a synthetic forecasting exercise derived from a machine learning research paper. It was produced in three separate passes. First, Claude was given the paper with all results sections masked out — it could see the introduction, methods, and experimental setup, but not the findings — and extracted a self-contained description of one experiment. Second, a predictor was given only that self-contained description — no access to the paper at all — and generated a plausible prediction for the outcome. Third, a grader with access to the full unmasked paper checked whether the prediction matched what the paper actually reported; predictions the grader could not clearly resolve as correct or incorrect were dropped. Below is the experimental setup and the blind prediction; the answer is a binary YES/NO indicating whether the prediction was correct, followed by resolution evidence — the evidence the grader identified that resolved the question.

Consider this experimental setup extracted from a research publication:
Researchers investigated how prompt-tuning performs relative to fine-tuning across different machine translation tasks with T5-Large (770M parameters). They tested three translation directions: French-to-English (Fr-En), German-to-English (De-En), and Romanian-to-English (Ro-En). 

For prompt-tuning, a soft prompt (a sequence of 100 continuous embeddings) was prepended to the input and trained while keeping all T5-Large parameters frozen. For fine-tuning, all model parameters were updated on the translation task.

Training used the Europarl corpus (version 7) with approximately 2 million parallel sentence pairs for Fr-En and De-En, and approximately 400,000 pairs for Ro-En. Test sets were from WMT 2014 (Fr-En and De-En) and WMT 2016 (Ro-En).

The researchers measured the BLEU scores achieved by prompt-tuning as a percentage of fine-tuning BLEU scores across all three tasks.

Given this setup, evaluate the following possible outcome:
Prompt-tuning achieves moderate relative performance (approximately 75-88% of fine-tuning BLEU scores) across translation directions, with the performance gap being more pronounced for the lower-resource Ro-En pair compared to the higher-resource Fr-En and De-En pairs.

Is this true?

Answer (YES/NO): YES